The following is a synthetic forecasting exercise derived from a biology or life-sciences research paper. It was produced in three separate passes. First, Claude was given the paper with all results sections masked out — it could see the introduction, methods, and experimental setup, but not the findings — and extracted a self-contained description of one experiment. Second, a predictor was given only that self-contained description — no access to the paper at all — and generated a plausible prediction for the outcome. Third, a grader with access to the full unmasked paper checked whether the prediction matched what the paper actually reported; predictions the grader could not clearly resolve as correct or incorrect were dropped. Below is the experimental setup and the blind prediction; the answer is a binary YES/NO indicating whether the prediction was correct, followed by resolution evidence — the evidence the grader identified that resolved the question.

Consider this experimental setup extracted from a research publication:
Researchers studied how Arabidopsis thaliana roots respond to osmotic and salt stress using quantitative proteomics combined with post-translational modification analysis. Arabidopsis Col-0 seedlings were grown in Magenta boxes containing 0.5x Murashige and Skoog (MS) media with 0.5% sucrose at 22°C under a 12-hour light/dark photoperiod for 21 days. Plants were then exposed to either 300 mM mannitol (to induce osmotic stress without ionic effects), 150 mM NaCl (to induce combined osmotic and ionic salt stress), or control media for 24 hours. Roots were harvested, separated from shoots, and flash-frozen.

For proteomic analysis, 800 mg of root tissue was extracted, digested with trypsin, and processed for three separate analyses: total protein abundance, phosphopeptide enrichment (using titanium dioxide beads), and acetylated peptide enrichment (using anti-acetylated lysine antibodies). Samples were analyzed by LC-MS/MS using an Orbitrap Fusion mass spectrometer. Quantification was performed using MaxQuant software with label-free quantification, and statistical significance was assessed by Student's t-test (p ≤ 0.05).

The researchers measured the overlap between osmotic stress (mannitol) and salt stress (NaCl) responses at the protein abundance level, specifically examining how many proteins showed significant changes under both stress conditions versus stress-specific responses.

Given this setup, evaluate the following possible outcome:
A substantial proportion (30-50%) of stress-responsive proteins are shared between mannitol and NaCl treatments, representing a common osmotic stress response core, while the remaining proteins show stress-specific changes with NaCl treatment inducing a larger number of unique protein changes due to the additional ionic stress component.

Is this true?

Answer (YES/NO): NO